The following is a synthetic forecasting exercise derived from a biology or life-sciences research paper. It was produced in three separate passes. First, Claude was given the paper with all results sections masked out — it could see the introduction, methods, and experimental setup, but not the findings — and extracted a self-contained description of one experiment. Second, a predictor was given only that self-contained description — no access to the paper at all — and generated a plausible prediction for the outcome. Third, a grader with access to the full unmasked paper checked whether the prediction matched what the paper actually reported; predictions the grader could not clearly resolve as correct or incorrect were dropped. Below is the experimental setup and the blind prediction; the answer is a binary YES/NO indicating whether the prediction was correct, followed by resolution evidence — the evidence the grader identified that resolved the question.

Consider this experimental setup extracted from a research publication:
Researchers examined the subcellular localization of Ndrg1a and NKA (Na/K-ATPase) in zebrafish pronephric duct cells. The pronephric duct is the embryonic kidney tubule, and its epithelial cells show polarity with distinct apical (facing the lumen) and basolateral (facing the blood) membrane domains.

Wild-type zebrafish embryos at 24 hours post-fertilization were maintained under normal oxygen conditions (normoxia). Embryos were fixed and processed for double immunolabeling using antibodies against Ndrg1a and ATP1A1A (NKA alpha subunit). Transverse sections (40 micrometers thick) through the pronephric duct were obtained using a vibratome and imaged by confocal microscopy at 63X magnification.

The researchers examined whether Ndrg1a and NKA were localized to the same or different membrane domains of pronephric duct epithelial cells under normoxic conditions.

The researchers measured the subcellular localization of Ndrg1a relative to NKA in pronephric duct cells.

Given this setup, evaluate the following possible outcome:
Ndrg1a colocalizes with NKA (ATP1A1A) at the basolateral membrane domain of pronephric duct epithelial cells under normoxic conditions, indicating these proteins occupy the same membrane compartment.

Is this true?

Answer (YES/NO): YES